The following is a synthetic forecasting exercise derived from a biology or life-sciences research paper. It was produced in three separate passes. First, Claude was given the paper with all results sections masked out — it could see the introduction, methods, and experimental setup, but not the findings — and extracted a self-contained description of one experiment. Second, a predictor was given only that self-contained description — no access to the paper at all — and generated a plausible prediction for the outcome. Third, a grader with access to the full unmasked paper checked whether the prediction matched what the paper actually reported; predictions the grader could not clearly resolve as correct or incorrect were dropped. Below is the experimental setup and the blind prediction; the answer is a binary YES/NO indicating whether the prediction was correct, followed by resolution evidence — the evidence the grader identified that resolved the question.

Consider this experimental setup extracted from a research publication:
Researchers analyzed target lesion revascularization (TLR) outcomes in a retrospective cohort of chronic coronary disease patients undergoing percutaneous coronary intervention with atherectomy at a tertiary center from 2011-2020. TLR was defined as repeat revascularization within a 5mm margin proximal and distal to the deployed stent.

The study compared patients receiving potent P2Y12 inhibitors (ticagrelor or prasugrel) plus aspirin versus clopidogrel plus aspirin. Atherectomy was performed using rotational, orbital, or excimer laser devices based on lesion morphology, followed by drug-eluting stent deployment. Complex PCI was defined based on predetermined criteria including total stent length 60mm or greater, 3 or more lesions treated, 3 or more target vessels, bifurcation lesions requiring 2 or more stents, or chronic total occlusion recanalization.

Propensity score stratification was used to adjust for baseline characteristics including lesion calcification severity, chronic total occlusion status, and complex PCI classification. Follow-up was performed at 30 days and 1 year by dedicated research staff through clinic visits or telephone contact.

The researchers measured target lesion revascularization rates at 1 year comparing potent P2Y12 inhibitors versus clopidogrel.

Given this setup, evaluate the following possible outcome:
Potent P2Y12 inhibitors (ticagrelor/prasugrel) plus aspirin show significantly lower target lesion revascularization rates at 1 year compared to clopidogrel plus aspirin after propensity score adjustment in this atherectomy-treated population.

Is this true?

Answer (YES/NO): NO